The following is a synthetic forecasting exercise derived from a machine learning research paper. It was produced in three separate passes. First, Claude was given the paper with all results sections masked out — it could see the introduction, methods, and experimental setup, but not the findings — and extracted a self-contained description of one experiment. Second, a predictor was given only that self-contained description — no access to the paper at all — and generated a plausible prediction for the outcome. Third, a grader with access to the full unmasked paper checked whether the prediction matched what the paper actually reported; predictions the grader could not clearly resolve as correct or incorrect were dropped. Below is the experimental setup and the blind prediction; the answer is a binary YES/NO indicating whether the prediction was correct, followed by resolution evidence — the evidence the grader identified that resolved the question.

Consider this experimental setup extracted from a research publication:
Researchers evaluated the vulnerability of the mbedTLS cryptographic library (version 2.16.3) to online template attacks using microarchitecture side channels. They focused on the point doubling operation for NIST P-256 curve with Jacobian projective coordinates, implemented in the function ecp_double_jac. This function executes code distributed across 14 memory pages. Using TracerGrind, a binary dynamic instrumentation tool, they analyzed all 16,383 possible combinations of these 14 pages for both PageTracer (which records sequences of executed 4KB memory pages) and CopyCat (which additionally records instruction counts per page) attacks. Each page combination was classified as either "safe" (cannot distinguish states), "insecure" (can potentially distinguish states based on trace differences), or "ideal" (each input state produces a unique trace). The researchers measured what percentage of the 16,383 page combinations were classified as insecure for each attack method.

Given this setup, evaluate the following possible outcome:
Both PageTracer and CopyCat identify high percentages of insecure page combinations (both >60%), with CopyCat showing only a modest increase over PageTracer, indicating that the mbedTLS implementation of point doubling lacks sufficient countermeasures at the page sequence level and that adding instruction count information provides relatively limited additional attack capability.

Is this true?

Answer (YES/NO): YES